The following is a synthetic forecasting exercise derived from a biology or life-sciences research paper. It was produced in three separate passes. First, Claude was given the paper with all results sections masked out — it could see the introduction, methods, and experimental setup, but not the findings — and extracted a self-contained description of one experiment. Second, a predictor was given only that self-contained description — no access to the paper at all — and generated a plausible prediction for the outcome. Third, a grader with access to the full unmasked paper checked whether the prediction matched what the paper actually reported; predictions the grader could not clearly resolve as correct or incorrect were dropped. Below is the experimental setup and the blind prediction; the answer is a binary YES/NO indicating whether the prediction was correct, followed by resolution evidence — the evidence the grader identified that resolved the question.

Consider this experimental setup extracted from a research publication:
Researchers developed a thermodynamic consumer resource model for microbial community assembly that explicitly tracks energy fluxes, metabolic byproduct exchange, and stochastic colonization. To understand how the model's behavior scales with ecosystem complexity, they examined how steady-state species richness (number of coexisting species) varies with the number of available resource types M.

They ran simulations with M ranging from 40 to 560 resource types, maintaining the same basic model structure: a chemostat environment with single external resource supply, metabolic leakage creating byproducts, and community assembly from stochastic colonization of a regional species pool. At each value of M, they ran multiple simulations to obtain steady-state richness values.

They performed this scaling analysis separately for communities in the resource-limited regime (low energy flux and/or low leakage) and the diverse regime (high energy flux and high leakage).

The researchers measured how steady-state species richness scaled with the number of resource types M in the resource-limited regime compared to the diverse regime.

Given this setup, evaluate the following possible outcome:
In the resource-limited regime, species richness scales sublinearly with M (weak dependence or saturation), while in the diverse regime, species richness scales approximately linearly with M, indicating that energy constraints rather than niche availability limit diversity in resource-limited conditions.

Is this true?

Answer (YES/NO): YES